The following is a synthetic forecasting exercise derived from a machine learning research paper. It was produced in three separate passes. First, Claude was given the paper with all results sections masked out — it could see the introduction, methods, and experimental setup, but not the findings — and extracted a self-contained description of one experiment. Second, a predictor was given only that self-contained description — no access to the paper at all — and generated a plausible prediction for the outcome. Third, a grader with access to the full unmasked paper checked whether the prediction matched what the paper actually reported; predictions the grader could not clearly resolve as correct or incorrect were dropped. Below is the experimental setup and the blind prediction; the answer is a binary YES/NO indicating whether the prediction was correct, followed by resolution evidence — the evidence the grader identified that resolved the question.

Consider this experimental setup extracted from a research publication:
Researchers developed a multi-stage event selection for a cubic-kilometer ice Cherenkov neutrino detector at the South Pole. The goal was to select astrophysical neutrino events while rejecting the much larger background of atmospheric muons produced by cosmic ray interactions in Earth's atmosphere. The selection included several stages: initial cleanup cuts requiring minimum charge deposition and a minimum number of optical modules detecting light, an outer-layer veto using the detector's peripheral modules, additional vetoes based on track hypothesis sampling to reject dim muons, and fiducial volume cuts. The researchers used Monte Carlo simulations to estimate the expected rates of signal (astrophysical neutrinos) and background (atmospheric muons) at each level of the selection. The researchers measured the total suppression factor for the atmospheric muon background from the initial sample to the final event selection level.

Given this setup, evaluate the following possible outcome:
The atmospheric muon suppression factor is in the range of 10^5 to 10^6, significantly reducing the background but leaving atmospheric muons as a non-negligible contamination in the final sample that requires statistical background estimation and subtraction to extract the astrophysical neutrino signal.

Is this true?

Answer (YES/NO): NO